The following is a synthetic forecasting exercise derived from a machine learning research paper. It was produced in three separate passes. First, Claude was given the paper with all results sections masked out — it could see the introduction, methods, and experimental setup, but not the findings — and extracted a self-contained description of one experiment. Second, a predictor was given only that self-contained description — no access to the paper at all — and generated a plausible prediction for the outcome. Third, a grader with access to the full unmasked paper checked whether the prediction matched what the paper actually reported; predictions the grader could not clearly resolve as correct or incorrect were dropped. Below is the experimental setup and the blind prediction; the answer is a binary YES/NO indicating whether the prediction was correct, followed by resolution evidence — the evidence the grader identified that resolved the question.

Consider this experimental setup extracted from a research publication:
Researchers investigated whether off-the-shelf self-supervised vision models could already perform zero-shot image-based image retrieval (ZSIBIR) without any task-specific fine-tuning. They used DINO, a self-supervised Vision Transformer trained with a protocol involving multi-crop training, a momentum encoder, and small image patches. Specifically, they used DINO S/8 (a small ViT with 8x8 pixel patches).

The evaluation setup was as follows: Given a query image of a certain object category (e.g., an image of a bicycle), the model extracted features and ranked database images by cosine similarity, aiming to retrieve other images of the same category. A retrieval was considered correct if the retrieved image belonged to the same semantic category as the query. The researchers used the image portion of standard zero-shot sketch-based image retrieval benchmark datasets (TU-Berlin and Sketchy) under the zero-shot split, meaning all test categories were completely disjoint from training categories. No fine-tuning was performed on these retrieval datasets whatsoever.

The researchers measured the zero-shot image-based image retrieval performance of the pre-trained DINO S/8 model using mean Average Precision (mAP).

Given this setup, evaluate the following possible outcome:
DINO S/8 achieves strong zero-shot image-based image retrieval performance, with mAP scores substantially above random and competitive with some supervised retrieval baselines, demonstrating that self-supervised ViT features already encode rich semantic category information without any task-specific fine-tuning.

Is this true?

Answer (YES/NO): YES